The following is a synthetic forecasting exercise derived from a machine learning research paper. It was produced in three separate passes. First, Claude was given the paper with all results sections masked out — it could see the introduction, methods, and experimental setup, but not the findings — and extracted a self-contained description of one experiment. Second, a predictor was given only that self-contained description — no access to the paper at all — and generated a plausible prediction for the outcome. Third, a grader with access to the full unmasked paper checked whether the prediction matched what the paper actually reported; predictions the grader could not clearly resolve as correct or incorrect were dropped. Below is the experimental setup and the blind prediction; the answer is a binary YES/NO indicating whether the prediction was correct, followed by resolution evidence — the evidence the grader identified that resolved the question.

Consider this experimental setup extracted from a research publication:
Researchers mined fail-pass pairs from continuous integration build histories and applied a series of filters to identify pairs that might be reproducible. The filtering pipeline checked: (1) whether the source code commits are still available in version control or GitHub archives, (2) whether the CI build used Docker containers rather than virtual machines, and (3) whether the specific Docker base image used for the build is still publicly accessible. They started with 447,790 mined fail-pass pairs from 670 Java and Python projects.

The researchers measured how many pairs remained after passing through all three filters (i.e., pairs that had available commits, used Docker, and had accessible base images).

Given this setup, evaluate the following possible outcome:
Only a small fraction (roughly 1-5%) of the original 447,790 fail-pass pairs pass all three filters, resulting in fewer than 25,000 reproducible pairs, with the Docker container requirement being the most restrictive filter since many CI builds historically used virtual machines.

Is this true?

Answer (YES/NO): NO